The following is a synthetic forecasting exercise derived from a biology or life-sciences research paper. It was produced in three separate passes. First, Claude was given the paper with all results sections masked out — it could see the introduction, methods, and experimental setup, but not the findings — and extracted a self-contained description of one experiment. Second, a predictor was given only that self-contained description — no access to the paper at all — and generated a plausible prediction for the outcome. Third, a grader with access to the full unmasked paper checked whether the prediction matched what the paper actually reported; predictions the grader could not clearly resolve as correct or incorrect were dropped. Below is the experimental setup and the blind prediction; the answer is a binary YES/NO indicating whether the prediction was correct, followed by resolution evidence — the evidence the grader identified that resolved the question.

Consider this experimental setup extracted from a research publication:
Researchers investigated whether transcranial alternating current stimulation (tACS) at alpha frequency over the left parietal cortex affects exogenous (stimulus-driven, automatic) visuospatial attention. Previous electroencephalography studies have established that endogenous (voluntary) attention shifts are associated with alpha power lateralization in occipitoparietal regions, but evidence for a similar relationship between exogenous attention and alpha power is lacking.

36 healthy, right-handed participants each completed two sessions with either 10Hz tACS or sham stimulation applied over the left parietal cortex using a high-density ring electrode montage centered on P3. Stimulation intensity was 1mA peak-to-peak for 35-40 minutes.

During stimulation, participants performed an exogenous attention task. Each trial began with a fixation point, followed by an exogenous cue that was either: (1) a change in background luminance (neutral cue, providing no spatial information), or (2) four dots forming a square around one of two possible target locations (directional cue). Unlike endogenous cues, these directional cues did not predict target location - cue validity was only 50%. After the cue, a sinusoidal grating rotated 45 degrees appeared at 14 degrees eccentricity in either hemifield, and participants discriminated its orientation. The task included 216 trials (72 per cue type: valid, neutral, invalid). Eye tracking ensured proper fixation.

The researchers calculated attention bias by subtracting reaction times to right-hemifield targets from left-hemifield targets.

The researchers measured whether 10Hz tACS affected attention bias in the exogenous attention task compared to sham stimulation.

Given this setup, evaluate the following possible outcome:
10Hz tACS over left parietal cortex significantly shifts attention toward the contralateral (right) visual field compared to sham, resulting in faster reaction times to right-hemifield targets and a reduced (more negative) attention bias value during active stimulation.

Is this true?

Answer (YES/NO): NO